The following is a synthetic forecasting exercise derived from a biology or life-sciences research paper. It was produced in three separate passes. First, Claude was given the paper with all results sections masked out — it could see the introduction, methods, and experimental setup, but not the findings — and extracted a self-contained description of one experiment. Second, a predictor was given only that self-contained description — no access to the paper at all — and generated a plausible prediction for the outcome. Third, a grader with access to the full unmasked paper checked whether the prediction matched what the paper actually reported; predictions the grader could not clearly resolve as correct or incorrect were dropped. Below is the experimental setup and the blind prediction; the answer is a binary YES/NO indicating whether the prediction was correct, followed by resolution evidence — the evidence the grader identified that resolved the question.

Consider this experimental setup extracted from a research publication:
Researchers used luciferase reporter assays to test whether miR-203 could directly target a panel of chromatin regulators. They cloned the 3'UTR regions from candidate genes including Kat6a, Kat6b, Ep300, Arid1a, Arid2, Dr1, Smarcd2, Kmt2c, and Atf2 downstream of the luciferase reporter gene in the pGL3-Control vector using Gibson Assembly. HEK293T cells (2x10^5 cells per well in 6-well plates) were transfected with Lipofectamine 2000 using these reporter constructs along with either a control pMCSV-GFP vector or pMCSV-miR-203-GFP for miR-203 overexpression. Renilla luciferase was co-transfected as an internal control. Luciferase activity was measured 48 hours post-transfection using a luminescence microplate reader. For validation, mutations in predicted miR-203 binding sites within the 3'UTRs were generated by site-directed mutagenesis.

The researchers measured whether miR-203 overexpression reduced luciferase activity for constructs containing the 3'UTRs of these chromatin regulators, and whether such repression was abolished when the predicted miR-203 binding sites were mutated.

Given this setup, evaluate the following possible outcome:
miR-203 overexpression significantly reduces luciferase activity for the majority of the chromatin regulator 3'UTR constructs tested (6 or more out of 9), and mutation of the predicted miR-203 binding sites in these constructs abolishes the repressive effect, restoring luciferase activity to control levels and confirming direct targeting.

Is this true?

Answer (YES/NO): YES